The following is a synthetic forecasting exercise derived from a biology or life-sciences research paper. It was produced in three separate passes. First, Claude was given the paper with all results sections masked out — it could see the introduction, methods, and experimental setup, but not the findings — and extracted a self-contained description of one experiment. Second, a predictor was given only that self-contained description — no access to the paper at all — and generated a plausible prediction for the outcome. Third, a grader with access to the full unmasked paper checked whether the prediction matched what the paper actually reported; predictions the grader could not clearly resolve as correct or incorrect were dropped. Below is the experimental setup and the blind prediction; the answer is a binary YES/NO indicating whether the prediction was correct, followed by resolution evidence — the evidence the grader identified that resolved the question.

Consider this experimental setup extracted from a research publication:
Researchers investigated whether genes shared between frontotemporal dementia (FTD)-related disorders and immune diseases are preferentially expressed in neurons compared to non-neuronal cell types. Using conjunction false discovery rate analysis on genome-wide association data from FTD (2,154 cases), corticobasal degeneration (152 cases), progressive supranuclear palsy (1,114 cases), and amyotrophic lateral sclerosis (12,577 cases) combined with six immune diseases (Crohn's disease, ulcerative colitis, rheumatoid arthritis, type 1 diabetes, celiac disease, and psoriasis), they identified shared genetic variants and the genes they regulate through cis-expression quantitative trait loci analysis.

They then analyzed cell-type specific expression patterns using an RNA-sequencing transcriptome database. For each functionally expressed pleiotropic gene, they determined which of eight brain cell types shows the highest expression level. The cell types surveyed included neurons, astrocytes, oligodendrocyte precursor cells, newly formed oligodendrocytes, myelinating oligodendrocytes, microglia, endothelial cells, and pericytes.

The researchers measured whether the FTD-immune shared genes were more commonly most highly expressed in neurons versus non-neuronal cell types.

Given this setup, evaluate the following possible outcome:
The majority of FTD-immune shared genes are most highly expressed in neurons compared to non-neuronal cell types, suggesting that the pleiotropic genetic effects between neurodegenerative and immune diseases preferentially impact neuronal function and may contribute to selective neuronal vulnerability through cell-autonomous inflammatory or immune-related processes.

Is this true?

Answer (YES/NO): NO